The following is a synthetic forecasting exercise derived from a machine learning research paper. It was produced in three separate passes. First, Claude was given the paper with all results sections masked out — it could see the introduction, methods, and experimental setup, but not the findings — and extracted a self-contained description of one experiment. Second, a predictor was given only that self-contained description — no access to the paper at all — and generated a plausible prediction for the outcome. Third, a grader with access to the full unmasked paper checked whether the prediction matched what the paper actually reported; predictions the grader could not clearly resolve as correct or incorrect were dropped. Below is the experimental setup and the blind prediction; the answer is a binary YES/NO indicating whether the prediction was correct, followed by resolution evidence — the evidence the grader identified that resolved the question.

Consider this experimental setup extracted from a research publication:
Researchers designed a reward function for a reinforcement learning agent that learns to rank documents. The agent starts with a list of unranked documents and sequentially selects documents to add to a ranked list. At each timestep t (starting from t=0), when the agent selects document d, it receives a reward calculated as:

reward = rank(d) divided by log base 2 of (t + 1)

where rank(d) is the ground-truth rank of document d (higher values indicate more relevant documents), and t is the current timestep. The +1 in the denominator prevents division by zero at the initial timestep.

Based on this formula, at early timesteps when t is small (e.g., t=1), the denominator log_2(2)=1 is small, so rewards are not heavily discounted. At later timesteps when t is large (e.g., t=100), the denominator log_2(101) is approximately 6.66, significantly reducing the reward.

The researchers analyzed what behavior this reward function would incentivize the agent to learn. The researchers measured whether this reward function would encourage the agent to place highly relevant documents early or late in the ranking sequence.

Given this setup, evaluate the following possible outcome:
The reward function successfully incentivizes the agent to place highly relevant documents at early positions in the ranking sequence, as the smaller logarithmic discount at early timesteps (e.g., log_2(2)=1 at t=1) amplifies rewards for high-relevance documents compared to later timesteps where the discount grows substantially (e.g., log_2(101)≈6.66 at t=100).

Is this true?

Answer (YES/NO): YES